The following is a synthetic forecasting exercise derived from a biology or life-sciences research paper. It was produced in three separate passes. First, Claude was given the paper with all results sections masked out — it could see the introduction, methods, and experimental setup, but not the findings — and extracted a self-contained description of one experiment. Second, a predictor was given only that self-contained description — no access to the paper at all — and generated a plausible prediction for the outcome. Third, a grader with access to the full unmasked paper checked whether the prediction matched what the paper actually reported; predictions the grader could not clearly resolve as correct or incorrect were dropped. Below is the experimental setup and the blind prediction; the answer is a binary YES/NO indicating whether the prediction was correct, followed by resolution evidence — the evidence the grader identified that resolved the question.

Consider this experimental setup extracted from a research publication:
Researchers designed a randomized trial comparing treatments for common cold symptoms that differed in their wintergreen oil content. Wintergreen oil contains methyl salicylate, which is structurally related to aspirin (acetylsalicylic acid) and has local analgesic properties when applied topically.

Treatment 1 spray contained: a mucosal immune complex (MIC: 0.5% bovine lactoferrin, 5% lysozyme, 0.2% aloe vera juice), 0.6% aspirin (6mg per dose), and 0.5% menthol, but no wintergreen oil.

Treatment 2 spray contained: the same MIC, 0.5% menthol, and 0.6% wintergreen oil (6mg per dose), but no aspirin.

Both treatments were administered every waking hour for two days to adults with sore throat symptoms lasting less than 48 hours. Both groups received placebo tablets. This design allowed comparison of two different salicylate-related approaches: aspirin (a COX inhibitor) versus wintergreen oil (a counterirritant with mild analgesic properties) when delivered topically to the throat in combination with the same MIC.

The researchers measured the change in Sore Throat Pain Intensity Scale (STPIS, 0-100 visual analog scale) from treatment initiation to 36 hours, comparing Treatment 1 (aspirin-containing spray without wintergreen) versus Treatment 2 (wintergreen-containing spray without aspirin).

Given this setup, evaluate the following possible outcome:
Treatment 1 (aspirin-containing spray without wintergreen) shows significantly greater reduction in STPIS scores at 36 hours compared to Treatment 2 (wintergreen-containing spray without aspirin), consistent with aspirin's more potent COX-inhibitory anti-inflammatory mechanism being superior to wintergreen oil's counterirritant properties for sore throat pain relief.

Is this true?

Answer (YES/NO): NO